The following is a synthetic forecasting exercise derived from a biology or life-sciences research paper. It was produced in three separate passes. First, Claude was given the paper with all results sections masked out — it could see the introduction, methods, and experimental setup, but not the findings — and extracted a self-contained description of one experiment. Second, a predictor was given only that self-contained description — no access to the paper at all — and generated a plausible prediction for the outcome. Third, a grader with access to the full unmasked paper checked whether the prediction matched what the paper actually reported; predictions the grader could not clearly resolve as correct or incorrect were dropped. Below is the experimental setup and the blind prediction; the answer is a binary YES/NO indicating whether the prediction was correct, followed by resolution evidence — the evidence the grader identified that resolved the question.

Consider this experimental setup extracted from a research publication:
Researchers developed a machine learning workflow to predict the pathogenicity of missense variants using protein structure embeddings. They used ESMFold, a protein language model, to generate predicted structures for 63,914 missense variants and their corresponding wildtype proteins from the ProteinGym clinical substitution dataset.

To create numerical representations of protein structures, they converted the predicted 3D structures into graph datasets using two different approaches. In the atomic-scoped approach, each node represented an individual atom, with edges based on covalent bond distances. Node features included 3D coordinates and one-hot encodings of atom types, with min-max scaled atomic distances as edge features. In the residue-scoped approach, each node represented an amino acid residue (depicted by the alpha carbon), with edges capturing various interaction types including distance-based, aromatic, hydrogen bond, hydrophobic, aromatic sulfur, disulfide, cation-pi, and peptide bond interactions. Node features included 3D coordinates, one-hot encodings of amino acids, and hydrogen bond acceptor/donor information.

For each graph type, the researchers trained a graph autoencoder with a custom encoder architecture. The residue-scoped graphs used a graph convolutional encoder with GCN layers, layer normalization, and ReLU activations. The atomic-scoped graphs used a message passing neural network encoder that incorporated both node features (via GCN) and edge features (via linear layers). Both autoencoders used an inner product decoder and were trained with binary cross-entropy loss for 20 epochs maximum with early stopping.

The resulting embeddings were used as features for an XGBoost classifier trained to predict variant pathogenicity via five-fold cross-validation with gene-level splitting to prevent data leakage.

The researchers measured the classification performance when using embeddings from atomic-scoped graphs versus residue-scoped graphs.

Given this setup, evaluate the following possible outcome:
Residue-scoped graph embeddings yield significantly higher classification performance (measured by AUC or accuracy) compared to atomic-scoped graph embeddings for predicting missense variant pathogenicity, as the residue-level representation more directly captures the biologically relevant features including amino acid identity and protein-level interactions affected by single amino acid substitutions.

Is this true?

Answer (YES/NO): NO